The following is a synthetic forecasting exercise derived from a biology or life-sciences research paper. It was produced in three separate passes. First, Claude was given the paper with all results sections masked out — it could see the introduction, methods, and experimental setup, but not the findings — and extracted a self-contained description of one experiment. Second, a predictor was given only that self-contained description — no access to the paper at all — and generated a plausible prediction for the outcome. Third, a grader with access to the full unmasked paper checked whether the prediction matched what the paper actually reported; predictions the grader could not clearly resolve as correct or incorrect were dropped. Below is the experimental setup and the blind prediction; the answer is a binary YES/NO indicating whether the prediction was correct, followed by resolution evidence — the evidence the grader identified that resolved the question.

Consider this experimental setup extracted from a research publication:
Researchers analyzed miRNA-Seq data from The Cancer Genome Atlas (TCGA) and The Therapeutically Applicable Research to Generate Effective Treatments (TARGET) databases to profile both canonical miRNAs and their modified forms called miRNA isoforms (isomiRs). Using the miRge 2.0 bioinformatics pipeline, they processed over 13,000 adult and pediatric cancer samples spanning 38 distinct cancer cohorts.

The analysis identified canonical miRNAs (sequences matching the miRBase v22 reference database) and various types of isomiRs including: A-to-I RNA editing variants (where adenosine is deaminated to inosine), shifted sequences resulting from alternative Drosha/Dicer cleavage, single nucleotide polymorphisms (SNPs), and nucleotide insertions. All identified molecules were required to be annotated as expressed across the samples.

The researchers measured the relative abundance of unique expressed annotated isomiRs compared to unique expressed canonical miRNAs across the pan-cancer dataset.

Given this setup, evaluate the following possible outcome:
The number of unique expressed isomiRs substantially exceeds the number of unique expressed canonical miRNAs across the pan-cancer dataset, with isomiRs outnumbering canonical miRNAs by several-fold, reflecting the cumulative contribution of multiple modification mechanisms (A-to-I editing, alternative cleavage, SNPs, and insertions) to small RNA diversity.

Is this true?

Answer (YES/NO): YES